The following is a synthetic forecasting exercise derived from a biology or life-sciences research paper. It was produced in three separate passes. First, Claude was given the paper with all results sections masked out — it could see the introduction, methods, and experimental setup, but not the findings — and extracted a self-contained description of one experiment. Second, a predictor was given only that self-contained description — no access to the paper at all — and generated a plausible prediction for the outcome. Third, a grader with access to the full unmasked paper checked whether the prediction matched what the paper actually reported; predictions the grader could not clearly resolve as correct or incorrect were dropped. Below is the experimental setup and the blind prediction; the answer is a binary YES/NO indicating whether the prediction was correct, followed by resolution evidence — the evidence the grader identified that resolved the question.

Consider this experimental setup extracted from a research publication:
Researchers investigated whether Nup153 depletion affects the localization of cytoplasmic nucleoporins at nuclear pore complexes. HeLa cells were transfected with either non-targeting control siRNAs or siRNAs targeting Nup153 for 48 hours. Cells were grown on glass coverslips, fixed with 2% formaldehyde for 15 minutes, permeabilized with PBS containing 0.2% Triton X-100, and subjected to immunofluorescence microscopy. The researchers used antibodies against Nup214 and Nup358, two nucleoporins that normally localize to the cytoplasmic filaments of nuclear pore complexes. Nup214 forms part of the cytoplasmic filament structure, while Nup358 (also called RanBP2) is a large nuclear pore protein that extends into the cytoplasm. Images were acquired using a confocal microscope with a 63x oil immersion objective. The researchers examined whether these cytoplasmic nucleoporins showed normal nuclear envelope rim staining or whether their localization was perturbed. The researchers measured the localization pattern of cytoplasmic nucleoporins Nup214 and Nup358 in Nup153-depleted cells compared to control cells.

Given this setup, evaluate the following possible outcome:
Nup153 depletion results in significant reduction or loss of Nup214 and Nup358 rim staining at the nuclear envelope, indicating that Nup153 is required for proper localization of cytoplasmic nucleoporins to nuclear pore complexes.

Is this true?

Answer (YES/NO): YES